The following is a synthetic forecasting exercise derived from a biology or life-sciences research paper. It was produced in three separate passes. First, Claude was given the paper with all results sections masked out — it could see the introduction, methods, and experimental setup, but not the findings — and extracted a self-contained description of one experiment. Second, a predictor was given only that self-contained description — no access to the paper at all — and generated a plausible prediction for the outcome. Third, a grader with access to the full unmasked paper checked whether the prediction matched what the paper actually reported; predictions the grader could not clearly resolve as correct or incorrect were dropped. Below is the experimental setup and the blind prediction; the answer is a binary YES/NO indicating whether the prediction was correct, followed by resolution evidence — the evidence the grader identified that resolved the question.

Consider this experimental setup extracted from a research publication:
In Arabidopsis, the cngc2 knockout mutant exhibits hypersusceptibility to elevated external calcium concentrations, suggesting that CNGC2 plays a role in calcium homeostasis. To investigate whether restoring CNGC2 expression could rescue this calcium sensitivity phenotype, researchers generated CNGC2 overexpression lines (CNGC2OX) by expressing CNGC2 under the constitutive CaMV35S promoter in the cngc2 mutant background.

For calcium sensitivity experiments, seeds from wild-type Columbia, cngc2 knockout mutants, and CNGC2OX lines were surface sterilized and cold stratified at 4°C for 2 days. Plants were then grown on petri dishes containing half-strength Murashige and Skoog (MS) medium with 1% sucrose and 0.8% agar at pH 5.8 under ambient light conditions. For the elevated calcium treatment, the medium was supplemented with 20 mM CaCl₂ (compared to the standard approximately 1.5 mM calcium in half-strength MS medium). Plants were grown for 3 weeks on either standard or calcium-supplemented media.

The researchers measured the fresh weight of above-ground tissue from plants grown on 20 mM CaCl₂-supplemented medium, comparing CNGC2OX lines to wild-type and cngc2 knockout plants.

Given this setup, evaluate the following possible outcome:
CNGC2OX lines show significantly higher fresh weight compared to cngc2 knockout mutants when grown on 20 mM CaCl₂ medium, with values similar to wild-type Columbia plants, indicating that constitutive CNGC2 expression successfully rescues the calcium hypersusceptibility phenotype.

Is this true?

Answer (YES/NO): NO